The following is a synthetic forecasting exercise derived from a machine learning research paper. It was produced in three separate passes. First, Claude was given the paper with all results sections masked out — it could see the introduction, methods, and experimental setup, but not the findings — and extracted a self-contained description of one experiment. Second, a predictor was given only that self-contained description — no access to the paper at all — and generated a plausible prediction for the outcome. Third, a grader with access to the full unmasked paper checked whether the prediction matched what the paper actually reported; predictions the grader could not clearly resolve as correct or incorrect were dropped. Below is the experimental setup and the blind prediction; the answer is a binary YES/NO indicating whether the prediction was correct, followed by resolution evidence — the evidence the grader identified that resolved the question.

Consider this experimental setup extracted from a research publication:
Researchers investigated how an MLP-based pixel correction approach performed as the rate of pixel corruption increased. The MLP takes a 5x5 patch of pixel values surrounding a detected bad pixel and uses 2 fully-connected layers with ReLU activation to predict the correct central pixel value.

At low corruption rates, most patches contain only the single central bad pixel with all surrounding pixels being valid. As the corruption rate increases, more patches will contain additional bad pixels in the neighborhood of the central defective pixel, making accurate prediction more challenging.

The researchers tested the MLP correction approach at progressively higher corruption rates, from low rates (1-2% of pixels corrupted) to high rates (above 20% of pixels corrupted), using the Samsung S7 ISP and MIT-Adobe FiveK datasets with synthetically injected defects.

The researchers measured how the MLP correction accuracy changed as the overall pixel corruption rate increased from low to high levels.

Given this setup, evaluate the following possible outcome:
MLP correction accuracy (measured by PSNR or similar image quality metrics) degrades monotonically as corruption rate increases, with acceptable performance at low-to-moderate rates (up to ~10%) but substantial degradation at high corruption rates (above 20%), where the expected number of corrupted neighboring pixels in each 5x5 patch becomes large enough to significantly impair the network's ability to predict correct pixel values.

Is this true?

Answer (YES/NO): NO